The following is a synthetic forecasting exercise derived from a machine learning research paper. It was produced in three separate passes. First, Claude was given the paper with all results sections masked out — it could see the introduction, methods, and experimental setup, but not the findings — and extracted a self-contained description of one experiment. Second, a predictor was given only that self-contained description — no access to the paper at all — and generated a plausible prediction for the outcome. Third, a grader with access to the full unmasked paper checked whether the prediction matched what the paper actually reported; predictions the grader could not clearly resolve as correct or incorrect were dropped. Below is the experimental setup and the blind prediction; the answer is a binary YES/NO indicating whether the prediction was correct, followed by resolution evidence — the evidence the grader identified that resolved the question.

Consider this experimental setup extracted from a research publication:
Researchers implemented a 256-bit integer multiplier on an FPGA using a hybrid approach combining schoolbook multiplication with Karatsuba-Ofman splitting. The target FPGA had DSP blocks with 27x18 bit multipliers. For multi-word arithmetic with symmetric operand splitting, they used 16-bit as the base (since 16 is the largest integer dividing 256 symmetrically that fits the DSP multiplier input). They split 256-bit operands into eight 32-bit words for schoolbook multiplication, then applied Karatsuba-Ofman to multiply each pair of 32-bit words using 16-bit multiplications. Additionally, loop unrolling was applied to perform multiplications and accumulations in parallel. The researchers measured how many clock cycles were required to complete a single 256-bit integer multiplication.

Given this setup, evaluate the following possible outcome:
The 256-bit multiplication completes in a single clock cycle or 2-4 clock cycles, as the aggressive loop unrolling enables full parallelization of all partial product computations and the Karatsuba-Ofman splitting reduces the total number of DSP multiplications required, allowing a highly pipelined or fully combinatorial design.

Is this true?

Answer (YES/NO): NO